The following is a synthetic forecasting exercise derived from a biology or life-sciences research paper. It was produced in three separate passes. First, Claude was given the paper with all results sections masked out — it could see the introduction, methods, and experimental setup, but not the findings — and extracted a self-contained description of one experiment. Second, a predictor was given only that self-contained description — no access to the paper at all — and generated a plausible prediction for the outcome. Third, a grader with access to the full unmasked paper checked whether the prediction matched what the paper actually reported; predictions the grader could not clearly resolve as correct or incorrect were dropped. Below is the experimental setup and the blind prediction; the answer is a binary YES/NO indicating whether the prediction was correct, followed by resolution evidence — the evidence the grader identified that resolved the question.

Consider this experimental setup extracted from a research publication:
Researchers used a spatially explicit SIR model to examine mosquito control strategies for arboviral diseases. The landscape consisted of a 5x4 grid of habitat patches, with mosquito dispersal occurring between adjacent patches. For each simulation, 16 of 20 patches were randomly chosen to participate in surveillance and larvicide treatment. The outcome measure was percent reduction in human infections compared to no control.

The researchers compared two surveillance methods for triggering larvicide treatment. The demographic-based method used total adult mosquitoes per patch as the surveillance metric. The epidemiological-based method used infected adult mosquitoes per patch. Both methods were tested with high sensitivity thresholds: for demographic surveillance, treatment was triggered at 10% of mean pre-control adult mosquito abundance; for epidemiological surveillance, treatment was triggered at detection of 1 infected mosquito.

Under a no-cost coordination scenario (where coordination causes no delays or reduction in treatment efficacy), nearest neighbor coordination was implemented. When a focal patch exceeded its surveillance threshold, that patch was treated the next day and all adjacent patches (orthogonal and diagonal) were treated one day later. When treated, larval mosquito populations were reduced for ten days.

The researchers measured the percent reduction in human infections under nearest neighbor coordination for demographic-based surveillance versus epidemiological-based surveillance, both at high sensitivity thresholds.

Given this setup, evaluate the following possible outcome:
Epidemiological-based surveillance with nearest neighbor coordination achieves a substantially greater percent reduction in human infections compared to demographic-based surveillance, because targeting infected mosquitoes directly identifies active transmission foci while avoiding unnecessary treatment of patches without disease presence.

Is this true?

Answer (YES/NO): NO